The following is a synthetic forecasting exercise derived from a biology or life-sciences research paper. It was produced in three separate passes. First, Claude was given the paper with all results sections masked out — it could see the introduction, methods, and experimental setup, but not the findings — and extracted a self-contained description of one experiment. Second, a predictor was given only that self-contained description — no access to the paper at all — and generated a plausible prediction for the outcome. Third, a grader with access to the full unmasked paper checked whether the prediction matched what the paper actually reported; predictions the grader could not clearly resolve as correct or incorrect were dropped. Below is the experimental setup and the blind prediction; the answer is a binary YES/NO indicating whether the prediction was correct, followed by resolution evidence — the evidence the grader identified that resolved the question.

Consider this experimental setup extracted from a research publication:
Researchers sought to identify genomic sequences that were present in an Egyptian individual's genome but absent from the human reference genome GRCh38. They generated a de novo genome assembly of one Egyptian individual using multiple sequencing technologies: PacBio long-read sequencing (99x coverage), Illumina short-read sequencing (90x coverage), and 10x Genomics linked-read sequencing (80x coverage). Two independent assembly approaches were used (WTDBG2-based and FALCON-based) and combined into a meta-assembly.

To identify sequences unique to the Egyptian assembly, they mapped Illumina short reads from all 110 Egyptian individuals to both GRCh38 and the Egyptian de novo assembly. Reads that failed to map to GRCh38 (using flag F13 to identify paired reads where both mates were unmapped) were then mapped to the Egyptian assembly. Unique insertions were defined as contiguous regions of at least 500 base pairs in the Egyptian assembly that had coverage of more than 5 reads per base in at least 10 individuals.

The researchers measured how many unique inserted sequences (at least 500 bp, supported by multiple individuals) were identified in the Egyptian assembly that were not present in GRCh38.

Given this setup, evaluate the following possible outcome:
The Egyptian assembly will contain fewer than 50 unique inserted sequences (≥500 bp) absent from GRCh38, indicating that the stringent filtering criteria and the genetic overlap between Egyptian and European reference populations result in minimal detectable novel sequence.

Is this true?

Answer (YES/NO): YES